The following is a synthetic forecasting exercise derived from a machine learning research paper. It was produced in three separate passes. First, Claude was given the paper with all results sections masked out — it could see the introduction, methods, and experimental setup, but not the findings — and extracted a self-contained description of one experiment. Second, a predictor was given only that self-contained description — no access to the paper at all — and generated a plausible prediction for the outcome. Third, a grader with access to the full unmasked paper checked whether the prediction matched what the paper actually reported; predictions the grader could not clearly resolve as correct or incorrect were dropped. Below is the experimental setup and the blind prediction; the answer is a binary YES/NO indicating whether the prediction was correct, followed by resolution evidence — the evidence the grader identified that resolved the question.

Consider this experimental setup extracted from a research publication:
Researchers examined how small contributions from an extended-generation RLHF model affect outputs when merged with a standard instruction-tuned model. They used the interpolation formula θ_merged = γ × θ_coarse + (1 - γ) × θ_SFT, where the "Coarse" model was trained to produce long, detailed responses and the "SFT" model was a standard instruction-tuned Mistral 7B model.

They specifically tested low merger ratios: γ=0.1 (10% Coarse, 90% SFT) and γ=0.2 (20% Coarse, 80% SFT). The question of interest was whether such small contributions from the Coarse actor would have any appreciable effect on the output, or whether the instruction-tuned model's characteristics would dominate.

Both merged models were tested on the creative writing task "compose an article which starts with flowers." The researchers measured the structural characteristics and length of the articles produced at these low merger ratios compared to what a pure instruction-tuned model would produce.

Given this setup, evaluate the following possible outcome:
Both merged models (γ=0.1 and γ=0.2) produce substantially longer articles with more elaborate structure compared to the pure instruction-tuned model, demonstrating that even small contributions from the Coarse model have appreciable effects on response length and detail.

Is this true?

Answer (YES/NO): NO